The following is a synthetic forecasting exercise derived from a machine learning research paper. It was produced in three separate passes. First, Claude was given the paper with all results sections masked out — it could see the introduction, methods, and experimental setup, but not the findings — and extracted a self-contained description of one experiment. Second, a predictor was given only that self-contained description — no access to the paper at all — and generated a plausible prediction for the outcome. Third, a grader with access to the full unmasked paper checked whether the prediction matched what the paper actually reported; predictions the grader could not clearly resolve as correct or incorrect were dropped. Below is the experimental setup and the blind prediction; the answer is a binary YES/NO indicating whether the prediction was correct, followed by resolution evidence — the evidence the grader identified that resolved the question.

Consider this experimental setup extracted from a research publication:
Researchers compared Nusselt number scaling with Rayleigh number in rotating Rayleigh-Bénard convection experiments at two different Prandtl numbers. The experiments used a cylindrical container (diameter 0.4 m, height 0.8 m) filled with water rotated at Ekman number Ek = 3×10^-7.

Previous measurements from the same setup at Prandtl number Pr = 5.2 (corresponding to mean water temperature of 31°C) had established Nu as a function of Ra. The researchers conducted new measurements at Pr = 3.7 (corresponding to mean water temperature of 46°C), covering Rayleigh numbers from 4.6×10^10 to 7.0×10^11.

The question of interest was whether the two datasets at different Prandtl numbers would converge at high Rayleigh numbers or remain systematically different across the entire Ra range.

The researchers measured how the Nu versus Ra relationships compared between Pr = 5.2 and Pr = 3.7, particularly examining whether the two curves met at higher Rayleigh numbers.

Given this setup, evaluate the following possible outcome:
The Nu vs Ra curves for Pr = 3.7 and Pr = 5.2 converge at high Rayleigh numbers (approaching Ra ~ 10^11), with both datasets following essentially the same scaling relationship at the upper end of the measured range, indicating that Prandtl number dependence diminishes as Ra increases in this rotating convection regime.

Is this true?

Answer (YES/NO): YES